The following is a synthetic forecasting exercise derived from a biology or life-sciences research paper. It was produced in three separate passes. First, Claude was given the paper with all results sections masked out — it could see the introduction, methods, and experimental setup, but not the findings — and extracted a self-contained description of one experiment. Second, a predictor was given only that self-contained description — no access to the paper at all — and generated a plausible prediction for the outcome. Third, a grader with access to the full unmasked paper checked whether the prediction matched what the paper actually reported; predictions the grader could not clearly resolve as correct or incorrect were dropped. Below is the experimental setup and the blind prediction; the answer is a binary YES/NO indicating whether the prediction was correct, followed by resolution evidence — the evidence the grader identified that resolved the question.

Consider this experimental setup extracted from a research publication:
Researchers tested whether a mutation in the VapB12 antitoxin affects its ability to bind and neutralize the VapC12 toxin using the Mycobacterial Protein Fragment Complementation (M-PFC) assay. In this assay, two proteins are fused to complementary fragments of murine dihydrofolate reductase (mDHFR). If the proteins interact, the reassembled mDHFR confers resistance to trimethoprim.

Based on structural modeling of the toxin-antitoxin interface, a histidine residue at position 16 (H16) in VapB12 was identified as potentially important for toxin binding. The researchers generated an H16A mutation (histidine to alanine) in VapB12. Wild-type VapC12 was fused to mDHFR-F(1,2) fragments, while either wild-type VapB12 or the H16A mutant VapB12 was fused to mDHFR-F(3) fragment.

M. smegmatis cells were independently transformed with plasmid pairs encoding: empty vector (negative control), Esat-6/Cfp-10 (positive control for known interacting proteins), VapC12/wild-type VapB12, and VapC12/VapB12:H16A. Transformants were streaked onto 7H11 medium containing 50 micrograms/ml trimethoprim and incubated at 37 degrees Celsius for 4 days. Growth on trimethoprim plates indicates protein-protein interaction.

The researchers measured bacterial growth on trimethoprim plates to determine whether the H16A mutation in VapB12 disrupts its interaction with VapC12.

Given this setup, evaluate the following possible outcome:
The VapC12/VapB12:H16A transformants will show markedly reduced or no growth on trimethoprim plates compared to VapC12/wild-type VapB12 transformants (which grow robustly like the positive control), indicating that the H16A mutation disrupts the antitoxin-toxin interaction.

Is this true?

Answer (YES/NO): YES